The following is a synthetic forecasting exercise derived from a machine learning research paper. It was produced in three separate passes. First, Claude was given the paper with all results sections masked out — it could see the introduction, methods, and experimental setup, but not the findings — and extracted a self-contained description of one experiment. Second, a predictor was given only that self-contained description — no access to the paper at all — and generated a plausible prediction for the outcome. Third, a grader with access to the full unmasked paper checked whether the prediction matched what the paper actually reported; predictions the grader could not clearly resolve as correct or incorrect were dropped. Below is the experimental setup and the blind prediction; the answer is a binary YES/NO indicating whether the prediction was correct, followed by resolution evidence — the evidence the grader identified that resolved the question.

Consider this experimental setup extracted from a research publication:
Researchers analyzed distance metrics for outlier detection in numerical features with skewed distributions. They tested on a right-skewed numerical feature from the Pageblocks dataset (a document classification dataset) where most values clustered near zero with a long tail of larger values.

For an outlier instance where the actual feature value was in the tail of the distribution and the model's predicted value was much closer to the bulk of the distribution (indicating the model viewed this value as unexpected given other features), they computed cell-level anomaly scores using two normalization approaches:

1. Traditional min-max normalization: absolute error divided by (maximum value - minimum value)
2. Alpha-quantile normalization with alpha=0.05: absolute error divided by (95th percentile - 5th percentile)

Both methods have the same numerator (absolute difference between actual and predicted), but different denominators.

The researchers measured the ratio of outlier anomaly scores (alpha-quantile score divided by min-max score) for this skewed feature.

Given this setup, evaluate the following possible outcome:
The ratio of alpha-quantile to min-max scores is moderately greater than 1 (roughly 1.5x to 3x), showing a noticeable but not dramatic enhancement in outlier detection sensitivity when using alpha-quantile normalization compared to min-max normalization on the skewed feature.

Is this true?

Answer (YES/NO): NO